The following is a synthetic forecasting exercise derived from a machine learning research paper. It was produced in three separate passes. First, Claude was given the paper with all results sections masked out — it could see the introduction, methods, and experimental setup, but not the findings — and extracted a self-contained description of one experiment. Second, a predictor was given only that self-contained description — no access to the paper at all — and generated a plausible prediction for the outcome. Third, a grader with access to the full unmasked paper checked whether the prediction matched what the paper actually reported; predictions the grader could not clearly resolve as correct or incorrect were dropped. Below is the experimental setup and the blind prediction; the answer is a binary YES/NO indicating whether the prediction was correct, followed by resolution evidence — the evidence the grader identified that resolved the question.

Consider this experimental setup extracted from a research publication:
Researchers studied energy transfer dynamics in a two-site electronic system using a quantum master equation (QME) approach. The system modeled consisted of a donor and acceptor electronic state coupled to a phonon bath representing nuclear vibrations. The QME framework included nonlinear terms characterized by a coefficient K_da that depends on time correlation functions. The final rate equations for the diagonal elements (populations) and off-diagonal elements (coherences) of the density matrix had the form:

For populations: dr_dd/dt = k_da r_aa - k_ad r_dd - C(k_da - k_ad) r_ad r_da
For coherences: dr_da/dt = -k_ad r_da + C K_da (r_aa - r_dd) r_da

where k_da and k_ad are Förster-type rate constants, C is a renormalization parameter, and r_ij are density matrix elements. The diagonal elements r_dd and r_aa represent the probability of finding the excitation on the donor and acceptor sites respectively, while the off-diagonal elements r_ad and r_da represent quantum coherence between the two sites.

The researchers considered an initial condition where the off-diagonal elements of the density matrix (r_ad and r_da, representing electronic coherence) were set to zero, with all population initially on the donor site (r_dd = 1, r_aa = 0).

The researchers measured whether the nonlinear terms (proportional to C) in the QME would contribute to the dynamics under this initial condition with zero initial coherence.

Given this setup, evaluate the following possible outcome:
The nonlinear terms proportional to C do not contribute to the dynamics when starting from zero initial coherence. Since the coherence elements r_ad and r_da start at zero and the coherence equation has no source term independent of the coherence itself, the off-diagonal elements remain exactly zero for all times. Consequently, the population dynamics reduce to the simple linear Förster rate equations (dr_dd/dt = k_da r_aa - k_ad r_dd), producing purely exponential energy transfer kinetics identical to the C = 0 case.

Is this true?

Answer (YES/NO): YES